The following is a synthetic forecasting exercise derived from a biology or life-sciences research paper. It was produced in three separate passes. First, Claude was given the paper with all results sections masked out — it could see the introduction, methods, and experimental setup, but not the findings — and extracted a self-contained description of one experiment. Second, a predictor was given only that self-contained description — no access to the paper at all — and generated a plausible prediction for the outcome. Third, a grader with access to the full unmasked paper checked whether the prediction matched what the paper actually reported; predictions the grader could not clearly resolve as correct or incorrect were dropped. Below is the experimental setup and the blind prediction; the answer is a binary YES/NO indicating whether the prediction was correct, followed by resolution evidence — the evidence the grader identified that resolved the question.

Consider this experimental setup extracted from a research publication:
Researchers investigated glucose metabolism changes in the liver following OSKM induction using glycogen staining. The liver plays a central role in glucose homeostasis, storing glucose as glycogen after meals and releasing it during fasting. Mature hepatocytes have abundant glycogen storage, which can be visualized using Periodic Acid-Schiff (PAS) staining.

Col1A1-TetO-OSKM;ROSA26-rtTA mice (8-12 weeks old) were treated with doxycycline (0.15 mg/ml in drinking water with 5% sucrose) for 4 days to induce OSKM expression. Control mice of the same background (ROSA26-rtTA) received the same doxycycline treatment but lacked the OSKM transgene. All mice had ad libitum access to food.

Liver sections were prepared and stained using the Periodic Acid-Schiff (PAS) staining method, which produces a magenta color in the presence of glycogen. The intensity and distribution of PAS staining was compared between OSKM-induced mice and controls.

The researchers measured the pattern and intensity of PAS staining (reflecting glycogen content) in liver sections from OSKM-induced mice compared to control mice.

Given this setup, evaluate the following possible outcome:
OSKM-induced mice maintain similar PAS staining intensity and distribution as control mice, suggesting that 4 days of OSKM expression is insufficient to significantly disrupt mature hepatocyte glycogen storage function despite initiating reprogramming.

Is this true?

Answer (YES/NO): NO